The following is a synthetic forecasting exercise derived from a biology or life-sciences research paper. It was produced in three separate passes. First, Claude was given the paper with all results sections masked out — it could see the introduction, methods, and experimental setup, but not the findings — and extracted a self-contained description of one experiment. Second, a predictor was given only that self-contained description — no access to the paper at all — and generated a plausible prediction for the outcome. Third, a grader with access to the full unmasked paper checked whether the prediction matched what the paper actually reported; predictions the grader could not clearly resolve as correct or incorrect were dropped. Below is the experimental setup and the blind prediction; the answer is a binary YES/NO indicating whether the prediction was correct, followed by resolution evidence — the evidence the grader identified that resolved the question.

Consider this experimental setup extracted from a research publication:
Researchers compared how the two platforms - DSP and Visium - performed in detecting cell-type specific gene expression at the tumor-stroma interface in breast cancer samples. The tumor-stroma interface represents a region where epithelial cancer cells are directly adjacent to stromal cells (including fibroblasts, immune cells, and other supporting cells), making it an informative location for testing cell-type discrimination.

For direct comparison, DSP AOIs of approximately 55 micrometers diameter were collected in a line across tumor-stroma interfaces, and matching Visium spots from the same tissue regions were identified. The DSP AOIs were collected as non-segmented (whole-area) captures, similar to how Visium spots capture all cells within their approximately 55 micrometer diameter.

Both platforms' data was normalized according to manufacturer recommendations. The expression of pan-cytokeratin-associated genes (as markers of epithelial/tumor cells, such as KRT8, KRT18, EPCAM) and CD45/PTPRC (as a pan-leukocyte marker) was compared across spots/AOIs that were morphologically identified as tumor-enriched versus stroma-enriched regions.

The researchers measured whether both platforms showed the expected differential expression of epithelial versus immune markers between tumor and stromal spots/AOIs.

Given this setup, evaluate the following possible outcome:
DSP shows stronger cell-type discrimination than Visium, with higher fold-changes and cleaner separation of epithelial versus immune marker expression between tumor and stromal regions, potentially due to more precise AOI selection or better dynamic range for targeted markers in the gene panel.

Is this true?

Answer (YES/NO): YES